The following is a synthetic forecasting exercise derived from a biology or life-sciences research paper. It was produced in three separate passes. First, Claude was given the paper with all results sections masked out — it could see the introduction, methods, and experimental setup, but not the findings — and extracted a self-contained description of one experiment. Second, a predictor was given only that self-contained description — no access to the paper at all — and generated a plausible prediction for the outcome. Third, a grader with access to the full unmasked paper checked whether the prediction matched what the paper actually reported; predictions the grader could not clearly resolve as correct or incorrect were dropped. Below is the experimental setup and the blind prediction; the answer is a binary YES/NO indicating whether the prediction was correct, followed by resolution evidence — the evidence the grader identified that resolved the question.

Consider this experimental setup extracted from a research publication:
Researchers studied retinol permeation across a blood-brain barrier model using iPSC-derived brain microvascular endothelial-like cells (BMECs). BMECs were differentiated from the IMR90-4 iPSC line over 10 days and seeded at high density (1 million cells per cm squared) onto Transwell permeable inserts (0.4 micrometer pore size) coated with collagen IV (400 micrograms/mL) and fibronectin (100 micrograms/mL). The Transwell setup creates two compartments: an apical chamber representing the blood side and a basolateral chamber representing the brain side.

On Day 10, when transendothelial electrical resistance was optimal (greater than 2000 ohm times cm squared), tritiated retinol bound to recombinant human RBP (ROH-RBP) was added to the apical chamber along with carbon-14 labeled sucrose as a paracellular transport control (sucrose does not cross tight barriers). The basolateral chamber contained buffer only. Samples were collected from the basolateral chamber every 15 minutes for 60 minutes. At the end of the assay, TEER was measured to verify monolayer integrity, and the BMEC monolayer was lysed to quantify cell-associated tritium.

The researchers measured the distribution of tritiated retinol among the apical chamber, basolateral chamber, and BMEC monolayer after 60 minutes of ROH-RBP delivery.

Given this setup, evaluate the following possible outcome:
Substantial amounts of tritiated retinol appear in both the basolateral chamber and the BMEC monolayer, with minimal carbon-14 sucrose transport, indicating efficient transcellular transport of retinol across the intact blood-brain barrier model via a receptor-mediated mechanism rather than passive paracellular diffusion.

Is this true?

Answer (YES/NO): NO